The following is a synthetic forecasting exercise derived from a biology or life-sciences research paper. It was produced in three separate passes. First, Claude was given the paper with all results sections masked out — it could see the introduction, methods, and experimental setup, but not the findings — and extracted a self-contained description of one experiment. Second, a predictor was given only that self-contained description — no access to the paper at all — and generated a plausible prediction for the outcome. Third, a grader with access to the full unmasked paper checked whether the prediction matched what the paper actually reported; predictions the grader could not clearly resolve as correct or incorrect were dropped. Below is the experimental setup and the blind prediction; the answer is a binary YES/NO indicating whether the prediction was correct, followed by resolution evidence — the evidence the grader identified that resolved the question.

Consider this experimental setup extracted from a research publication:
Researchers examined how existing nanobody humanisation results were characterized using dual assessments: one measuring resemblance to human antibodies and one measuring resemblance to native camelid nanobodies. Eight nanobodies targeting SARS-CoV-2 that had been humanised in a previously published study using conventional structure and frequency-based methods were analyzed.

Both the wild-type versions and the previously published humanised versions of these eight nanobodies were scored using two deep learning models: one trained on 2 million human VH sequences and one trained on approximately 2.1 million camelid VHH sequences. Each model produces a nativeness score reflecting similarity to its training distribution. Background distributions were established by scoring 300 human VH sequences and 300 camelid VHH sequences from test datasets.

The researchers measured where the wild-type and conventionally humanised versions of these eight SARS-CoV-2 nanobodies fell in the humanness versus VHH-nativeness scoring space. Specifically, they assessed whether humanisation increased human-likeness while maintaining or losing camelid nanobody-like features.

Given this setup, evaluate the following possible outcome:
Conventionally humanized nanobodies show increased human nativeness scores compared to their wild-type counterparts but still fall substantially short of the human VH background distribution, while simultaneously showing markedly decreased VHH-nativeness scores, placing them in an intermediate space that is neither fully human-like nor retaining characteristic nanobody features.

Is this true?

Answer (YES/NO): NO